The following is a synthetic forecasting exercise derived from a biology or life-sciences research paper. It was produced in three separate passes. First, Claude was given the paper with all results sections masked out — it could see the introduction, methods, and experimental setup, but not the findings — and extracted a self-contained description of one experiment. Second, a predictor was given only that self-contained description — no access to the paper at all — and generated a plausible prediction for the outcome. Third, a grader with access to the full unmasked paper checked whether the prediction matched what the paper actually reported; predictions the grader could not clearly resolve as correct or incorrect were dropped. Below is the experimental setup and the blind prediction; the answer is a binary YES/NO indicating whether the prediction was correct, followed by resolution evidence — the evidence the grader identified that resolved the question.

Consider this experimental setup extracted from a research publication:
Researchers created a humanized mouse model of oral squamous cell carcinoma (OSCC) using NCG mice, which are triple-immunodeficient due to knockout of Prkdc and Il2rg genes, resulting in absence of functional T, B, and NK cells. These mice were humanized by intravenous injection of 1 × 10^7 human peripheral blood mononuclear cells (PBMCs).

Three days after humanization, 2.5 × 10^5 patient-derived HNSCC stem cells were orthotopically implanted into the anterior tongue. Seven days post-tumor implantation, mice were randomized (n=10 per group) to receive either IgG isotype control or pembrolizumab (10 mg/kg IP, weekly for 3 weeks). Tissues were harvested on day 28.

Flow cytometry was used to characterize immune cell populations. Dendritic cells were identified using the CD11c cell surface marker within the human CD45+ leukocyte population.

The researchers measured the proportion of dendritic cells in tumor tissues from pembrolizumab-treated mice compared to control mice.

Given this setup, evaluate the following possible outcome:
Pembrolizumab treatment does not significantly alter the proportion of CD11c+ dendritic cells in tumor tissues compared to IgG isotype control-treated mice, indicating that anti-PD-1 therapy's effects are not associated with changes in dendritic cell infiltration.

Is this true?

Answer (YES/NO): NO